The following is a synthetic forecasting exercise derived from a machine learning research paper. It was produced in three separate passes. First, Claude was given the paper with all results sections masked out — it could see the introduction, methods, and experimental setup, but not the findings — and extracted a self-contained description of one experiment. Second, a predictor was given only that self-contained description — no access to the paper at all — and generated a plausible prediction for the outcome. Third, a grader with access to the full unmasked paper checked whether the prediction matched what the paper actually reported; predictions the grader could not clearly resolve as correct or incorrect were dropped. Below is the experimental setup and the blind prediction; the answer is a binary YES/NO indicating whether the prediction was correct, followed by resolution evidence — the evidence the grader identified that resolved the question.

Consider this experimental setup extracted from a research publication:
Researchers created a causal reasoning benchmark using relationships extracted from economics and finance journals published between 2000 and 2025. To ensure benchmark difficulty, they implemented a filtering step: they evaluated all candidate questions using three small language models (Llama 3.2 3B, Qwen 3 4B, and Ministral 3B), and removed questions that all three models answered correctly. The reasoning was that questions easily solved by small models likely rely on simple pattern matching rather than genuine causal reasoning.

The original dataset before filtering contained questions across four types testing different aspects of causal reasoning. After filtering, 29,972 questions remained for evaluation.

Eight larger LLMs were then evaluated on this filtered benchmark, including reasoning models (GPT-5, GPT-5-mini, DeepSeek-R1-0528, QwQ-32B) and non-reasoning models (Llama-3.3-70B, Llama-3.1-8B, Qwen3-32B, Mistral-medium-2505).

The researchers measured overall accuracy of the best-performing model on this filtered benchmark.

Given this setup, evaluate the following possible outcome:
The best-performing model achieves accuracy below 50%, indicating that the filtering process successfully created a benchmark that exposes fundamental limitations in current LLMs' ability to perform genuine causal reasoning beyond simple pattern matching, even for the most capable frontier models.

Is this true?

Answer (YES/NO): NO